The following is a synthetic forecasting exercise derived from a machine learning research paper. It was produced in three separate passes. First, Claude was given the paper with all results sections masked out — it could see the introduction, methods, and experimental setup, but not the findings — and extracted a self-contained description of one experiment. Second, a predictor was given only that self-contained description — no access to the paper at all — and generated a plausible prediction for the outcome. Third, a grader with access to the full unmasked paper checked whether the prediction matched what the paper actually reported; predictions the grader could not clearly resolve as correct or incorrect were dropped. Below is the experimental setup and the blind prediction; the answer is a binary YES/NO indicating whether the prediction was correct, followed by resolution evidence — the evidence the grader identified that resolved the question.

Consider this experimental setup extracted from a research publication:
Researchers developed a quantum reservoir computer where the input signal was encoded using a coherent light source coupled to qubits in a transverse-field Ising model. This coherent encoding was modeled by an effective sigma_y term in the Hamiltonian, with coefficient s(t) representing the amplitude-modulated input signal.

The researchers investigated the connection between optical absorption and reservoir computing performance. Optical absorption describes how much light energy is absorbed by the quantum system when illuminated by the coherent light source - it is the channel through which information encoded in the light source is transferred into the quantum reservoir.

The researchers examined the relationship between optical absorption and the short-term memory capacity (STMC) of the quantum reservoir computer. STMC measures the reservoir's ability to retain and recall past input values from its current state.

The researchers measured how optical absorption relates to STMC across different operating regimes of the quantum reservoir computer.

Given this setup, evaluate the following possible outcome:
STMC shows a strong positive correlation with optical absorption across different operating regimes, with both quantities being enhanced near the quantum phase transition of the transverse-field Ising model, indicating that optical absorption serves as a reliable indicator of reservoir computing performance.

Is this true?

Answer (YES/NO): NO